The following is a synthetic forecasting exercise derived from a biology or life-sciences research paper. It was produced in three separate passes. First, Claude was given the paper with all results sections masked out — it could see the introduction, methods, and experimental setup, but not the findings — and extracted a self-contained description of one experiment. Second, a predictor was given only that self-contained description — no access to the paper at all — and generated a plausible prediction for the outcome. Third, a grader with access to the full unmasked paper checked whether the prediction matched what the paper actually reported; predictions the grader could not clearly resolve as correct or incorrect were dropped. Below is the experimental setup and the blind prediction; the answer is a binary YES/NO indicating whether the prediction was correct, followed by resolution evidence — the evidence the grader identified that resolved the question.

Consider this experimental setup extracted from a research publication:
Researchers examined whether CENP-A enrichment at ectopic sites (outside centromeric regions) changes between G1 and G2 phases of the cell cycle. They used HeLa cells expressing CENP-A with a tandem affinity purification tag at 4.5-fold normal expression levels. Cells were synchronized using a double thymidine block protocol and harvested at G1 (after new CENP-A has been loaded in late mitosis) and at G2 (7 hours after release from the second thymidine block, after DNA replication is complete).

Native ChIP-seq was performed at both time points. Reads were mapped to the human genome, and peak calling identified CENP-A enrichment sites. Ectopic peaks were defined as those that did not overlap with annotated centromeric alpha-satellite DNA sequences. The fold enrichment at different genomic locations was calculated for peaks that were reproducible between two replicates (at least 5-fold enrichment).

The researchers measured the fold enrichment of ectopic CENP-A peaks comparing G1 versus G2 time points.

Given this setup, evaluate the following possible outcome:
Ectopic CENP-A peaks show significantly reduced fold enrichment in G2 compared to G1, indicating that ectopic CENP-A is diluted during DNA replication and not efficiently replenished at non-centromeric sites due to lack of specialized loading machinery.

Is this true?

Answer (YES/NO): YES